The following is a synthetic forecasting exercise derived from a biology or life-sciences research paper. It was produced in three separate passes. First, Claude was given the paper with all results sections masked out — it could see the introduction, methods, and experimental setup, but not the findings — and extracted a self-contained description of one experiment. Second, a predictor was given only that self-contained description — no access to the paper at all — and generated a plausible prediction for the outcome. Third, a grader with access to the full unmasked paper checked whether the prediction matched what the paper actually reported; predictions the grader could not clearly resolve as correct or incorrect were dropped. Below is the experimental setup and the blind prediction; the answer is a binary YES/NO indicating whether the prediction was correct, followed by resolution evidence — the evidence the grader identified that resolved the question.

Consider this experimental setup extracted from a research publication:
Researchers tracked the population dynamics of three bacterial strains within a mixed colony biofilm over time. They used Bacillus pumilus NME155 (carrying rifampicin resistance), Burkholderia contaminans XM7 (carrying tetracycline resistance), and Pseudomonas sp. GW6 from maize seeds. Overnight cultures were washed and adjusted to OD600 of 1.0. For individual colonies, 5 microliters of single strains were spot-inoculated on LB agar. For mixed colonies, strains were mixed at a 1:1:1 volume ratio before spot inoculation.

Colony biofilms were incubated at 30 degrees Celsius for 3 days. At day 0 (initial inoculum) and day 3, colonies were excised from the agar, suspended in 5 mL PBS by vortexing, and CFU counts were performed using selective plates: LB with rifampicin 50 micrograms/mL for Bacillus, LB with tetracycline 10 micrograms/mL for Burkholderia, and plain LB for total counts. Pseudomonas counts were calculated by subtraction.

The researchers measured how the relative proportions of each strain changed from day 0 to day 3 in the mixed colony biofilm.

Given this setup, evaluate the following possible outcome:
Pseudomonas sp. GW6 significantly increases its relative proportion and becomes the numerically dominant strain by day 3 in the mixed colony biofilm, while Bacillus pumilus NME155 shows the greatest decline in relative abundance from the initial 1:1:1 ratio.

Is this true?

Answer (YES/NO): NO